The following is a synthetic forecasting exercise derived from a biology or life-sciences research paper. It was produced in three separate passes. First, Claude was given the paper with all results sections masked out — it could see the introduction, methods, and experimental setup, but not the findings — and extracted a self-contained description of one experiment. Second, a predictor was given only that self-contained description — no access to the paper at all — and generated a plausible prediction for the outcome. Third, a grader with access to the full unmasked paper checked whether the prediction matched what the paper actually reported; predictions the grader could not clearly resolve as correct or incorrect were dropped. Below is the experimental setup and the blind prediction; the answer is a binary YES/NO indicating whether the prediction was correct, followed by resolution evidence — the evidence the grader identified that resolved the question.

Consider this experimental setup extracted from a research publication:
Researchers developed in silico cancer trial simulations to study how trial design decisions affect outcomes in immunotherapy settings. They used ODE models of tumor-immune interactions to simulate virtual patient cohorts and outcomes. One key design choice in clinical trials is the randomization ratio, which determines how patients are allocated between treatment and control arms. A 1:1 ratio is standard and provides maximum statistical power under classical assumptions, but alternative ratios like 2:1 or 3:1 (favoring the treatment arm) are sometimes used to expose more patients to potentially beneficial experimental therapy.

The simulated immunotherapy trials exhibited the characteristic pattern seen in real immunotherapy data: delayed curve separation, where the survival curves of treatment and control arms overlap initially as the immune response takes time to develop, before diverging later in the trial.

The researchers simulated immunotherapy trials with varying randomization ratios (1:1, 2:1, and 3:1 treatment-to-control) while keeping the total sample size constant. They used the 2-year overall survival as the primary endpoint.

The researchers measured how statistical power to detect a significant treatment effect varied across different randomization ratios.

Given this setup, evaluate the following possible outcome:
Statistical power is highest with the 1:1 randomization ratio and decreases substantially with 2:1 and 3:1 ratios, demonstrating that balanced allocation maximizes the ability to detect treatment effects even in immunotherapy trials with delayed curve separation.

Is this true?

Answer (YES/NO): NO